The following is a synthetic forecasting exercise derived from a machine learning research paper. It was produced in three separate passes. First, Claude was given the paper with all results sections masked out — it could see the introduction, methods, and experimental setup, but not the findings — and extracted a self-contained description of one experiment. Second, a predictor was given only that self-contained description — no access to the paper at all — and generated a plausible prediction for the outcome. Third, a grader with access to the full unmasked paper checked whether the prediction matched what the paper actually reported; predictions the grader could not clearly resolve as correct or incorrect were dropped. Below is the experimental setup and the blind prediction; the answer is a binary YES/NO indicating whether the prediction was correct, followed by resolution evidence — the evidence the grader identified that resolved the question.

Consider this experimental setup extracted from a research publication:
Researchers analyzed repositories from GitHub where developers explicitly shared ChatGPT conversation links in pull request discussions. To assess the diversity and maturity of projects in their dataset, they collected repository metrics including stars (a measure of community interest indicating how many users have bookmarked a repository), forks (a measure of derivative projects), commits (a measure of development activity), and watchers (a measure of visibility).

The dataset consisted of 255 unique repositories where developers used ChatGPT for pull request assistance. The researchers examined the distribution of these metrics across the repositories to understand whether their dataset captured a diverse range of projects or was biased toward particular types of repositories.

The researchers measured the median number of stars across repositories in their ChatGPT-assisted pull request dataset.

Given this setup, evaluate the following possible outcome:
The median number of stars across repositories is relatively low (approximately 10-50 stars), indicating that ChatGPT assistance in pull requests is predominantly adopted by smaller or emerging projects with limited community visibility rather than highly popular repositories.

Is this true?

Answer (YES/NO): NO